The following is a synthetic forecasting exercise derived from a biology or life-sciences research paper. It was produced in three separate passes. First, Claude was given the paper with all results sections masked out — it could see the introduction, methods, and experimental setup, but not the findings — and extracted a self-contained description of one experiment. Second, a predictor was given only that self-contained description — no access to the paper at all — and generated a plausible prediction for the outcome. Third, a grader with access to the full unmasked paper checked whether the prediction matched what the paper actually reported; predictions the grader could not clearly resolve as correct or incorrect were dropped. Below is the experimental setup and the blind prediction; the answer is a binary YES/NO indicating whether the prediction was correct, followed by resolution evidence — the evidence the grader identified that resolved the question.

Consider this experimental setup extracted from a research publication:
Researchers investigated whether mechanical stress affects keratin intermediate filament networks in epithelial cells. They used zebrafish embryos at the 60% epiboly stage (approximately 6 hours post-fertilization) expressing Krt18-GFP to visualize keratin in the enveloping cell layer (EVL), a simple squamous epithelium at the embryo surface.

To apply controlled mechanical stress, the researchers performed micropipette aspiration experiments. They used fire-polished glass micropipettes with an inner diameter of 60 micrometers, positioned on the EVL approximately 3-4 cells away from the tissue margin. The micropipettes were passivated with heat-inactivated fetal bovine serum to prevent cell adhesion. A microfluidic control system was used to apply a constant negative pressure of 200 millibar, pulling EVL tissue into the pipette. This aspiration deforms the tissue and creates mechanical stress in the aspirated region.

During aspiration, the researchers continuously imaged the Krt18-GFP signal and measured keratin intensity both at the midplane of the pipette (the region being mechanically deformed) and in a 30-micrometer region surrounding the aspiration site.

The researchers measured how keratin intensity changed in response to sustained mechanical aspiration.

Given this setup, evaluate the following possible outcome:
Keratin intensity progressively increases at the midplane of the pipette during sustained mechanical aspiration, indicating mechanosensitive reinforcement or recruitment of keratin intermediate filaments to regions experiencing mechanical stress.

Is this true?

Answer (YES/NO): YES